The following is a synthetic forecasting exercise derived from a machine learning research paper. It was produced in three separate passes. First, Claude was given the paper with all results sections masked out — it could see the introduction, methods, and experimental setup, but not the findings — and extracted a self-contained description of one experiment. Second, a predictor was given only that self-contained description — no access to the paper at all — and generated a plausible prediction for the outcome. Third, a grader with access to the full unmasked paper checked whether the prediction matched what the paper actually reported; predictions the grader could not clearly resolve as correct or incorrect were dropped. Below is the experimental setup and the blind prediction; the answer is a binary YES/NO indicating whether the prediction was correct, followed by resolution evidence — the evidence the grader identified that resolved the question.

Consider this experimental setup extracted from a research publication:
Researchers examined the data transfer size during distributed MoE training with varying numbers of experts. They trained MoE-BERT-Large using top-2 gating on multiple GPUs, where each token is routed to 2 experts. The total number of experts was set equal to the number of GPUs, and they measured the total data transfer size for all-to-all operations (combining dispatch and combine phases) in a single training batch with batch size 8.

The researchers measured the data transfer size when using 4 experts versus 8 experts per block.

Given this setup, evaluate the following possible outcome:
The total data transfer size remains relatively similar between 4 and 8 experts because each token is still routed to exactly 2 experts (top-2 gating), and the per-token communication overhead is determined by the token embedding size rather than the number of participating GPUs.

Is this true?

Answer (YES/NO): NO